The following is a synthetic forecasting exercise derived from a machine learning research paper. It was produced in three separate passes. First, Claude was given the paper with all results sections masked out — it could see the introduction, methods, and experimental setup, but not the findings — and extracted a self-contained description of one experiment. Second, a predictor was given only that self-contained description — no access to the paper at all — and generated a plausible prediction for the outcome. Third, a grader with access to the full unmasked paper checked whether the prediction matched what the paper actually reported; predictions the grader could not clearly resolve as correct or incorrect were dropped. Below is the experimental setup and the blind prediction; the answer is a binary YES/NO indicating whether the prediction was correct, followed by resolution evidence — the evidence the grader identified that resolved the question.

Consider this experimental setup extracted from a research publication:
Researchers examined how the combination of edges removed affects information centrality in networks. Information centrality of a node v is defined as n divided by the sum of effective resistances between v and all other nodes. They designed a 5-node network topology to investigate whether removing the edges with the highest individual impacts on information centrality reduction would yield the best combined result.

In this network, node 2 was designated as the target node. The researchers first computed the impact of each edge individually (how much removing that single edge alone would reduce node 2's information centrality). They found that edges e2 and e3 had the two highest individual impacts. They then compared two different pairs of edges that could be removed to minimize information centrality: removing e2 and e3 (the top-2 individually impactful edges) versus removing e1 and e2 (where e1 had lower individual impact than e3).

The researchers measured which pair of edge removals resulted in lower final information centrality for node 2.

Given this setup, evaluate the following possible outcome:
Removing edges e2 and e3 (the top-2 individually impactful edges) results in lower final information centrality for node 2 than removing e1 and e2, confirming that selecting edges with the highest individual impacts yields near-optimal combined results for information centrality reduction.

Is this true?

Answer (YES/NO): NO